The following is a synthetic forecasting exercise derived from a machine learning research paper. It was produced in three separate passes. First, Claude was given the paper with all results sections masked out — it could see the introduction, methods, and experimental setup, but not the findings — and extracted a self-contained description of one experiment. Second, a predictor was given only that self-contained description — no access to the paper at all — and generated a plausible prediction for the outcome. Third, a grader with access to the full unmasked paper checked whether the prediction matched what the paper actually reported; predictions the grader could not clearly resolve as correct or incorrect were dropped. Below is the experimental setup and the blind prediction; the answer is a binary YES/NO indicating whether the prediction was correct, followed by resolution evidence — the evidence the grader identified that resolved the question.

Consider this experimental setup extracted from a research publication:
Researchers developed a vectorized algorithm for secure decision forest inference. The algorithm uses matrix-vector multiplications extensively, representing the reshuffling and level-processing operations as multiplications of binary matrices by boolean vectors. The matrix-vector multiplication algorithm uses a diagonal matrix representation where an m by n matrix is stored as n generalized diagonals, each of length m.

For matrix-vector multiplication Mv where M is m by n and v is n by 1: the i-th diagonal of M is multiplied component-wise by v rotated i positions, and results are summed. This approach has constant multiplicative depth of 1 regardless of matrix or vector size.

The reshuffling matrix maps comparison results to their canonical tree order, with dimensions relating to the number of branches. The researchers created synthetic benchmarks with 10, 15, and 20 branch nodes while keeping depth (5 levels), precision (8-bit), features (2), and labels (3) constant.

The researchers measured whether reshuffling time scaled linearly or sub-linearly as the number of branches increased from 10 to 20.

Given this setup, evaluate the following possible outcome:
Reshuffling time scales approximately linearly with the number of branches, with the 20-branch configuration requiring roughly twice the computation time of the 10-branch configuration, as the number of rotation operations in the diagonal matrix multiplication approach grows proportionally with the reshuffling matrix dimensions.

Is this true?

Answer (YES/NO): YES